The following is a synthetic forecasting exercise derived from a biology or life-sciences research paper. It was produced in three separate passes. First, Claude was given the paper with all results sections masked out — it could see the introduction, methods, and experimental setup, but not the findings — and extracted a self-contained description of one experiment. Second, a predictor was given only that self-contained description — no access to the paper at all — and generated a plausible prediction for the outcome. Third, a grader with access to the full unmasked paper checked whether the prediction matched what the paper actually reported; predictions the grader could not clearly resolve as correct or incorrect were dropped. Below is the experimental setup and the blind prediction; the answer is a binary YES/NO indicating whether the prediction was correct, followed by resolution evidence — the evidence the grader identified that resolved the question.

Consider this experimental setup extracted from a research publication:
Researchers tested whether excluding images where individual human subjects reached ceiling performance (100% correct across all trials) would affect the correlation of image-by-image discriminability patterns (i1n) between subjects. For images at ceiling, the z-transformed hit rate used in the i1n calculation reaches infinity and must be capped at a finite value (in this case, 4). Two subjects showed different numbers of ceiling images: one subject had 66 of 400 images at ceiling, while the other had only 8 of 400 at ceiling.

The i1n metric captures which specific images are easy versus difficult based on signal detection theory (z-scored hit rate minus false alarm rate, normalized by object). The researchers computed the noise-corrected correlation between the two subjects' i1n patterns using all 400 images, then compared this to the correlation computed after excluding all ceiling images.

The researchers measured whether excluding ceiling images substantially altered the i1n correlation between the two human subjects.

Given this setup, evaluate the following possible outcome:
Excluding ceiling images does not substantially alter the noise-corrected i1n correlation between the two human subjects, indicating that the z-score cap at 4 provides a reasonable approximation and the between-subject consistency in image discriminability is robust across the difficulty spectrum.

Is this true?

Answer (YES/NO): YES